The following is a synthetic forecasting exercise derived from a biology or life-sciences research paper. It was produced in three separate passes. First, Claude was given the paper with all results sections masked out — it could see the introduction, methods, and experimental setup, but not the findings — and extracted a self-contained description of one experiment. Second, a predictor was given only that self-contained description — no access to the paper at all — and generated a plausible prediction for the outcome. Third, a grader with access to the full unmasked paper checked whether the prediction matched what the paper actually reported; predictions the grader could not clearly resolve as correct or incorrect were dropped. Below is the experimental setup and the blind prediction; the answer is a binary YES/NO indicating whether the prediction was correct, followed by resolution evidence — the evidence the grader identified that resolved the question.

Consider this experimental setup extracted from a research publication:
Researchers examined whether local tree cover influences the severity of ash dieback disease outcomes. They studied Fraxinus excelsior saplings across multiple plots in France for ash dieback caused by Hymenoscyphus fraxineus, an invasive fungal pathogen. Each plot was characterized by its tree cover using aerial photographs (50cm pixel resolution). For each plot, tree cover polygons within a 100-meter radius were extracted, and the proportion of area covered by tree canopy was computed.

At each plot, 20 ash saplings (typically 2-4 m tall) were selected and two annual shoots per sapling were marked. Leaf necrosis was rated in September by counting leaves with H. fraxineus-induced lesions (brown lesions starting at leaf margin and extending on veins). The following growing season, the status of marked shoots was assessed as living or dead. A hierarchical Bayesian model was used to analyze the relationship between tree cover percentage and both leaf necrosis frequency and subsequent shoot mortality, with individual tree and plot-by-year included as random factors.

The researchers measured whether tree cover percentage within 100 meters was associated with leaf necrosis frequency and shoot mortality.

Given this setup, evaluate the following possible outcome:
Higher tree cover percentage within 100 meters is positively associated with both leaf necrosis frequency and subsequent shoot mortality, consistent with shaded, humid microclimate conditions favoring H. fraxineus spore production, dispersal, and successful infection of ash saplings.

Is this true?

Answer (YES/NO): NO